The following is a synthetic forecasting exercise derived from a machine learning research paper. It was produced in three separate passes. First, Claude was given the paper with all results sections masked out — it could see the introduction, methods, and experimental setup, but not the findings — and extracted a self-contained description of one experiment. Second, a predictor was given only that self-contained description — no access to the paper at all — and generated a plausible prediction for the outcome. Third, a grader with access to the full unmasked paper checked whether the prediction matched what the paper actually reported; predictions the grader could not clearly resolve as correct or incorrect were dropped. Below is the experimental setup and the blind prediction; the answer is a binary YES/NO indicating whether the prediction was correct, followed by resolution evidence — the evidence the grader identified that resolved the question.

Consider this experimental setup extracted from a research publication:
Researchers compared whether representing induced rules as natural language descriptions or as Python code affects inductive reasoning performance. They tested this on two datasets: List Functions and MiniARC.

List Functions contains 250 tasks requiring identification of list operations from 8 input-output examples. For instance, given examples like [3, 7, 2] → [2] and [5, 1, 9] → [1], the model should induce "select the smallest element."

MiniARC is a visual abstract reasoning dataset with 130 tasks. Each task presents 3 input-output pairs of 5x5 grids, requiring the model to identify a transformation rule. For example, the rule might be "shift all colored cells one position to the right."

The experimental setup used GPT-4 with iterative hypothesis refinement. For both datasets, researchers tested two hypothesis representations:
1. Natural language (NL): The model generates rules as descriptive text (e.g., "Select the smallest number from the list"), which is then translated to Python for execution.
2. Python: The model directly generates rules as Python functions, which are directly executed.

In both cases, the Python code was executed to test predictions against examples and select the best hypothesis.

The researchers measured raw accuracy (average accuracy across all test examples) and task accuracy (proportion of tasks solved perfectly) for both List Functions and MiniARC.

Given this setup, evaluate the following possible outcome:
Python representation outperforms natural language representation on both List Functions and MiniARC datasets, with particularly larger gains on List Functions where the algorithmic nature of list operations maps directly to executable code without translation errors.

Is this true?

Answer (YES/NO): NO